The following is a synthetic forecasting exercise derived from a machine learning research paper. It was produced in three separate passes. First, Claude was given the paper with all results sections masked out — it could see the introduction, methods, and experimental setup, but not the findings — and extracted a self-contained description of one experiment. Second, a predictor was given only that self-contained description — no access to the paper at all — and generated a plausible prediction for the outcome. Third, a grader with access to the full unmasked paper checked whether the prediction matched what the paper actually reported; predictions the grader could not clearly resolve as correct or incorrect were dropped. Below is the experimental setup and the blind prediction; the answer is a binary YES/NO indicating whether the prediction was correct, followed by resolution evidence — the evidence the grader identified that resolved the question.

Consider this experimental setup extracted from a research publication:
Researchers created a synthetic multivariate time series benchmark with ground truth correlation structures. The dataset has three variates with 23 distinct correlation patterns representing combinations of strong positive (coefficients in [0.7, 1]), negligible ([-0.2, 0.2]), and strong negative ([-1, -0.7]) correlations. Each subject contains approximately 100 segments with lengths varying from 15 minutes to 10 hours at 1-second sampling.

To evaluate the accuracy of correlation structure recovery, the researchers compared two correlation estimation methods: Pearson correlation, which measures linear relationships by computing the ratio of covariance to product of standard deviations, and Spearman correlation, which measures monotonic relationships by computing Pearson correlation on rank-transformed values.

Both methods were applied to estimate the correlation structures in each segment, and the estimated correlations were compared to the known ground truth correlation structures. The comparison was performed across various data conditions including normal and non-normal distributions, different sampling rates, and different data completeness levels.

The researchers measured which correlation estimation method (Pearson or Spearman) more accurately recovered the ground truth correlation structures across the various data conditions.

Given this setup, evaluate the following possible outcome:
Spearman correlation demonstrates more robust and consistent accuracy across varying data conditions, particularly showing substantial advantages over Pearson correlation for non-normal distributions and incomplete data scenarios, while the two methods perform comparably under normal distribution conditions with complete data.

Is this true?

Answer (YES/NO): NO